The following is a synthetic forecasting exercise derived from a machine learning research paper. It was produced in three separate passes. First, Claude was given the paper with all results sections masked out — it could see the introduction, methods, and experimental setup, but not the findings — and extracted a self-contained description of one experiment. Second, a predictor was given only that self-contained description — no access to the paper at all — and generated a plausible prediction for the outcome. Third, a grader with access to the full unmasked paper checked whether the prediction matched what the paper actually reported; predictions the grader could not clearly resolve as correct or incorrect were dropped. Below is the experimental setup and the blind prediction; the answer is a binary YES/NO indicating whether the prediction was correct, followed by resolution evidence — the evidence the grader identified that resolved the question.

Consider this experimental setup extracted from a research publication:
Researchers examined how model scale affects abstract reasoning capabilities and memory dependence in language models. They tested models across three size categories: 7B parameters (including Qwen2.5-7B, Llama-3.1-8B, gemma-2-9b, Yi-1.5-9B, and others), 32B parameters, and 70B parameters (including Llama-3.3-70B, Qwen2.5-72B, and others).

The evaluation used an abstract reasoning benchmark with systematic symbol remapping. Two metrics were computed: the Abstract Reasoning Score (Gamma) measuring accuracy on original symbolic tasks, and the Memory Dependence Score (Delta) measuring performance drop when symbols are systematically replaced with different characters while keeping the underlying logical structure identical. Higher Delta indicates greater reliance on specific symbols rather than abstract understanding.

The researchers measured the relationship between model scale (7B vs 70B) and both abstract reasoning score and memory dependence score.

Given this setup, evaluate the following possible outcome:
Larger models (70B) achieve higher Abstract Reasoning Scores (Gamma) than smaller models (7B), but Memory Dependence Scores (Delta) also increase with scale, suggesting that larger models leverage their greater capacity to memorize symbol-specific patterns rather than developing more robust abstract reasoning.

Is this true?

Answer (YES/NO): YES